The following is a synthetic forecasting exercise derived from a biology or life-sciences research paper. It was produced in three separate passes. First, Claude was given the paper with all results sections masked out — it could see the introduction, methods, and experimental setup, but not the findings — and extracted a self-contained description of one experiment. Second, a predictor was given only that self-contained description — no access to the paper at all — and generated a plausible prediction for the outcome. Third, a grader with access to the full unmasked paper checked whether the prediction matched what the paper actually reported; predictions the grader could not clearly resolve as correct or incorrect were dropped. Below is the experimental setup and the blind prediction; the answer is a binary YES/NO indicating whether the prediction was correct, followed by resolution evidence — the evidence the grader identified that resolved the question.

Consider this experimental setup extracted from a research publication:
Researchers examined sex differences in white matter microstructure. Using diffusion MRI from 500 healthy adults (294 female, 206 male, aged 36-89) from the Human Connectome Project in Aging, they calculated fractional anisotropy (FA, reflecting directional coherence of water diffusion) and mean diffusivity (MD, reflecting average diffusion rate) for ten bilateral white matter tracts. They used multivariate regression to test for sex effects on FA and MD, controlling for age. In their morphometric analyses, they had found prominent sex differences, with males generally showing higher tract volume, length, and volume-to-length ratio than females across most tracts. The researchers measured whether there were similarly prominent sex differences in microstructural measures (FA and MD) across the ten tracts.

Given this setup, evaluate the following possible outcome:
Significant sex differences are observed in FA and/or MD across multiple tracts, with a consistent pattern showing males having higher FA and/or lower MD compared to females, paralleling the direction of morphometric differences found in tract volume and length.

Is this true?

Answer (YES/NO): NO